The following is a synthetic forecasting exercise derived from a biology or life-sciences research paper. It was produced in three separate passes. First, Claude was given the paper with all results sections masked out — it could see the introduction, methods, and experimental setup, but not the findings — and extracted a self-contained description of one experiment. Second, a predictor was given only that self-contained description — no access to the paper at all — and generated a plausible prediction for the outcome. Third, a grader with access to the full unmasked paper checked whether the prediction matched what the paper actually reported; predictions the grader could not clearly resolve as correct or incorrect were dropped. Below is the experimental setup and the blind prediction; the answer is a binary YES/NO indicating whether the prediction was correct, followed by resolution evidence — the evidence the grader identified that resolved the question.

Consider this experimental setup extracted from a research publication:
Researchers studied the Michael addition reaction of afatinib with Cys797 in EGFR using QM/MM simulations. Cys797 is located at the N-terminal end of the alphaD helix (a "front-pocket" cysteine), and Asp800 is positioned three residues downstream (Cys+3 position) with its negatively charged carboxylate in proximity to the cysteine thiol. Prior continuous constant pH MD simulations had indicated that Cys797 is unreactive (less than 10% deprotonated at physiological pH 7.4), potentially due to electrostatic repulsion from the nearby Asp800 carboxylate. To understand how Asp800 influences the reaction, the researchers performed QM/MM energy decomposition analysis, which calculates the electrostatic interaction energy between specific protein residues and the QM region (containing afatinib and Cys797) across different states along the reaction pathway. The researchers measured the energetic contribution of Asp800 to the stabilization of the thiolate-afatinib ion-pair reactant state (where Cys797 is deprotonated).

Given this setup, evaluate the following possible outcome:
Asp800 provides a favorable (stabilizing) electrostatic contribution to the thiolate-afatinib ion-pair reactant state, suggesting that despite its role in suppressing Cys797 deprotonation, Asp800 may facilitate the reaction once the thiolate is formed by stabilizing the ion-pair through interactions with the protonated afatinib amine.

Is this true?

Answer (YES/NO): YES